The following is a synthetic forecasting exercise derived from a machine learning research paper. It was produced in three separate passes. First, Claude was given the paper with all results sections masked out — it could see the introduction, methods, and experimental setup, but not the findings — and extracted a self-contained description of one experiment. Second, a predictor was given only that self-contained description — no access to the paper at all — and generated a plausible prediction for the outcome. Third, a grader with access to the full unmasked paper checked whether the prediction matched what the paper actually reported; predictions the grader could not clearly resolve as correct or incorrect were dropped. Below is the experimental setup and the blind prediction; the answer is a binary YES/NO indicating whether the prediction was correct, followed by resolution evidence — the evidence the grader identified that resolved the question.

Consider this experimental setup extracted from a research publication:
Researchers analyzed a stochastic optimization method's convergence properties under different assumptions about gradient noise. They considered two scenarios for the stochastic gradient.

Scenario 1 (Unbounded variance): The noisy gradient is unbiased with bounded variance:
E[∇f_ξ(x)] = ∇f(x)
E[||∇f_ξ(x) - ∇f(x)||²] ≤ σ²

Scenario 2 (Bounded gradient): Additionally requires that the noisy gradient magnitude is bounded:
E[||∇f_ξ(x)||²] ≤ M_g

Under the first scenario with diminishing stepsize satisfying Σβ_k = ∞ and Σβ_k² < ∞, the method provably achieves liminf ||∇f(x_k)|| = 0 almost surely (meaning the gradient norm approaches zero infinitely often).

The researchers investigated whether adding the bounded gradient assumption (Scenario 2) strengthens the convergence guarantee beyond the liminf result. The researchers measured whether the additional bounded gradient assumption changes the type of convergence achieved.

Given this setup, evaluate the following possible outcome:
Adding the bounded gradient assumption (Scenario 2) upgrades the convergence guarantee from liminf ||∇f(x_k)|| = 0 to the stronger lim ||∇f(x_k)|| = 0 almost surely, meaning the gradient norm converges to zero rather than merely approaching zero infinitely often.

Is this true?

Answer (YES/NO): YES